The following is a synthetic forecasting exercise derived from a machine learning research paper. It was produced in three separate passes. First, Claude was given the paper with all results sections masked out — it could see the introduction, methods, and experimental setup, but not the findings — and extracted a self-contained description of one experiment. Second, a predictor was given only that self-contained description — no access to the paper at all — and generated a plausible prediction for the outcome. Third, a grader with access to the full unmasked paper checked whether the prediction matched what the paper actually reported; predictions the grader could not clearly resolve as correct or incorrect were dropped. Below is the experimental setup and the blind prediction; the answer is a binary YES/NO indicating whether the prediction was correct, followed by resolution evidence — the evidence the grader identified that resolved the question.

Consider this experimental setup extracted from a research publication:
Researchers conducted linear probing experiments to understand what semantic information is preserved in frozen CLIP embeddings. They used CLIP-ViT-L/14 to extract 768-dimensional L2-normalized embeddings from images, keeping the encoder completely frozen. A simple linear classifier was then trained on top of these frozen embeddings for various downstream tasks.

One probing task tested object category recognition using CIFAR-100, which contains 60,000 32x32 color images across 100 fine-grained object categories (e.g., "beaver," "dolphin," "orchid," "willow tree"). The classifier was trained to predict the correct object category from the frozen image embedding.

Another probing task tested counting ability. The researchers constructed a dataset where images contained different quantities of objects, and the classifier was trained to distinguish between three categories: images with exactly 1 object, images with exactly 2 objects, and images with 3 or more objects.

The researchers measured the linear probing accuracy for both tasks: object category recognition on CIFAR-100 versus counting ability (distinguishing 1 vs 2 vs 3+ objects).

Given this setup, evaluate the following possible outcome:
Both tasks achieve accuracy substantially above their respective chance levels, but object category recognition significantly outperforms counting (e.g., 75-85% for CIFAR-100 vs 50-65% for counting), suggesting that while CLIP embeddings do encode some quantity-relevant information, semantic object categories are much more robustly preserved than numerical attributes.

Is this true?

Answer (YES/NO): NO